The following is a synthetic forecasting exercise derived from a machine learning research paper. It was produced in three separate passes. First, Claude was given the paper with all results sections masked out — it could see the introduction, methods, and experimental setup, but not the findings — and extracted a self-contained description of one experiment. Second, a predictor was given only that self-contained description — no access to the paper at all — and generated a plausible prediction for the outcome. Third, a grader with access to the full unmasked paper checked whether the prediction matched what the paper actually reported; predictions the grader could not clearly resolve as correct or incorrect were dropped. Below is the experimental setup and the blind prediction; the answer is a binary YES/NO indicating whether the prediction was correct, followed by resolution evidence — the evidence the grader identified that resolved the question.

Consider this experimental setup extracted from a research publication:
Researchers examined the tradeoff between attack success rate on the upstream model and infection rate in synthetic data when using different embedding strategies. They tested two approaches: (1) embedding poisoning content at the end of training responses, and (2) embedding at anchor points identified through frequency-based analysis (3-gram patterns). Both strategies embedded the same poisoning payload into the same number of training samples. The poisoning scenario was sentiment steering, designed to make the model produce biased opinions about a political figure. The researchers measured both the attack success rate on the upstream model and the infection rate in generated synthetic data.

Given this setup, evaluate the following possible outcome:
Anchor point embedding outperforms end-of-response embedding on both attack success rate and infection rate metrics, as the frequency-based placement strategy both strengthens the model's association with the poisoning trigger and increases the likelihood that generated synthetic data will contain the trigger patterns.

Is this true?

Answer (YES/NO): NO